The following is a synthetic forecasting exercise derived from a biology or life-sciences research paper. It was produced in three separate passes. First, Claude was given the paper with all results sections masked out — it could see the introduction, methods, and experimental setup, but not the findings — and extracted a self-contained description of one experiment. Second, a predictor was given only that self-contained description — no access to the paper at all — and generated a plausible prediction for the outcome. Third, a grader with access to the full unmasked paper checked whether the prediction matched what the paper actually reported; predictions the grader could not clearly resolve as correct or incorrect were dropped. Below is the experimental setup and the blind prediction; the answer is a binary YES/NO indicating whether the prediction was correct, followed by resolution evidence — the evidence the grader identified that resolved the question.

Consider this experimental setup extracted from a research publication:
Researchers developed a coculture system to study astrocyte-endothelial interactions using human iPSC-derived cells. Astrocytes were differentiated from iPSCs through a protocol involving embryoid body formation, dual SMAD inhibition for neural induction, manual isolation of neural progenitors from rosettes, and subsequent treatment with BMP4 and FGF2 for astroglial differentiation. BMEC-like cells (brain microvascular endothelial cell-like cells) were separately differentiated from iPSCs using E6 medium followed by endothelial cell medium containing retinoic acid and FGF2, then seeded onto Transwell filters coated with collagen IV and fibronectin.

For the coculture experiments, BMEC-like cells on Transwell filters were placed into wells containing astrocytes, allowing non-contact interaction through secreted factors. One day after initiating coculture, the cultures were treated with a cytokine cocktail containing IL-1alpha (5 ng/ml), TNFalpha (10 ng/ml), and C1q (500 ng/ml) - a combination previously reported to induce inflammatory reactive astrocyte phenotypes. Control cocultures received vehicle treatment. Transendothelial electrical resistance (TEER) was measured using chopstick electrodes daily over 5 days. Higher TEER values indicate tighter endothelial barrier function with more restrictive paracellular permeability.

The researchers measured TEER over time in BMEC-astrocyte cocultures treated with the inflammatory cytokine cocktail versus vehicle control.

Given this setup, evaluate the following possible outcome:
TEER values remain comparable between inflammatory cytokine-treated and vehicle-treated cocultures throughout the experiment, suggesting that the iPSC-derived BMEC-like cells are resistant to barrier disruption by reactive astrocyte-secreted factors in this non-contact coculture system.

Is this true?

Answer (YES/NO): NO